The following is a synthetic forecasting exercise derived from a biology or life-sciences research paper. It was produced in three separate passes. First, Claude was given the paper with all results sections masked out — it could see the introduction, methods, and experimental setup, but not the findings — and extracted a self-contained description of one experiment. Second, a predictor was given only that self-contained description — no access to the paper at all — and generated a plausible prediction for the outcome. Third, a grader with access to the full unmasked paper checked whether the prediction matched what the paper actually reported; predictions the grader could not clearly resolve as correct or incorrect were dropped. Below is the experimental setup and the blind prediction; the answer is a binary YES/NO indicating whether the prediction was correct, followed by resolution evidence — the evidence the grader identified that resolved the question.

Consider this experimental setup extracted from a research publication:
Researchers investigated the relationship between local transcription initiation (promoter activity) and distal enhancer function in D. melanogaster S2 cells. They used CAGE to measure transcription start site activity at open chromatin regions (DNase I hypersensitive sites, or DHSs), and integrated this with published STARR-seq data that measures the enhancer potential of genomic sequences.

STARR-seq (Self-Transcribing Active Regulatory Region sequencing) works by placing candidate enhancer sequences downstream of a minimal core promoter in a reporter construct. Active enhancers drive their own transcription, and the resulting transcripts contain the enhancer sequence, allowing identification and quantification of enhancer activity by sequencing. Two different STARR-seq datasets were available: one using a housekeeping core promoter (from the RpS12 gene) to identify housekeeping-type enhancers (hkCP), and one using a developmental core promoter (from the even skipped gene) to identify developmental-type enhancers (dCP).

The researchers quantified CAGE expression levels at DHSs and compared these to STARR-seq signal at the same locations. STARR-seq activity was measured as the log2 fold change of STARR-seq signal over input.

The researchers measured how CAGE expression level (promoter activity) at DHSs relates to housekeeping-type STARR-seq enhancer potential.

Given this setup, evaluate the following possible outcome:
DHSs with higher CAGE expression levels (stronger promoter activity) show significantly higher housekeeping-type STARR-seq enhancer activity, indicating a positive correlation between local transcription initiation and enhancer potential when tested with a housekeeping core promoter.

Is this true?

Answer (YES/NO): YES